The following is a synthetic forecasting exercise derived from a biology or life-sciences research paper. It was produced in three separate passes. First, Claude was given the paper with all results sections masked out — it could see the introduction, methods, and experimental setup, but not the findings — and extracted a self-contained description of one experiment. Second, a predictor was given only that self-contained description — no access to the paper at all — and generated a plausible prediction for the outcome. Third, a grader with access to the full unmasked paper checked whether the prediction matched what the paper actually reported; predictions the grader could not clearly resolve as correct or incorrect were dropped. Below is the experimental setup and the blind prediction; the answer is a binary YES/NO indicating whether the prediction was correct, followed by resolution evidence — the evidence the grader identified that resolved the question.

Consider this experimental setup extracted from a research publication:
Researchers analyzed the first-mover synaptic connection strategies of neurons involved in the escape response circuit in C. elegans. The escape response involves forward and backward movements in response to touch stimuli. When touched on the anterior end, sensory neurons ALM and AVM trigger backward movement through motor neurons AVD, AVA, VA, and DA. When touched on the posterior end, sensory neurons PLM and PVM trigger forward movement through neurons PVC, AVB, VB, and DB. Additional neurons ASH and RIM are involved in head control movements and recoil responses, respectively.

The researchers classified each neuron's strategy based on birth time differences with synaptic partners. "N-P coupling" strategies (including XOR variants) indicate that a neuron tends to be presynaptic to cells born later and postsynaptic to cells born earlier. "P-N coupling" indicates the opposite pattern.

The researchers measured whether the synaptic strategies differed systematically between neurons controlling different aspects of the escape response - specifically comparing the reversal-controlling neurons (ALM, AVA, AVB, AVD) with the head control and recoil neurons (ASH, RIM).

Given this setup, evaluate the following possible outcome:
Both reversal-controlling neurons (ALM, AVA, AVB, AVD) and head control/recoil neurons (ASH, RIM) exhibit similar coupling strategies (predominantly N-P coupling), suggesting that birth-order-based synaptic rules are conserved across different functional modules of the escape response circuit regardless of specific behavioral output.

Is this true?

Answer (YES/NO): NO